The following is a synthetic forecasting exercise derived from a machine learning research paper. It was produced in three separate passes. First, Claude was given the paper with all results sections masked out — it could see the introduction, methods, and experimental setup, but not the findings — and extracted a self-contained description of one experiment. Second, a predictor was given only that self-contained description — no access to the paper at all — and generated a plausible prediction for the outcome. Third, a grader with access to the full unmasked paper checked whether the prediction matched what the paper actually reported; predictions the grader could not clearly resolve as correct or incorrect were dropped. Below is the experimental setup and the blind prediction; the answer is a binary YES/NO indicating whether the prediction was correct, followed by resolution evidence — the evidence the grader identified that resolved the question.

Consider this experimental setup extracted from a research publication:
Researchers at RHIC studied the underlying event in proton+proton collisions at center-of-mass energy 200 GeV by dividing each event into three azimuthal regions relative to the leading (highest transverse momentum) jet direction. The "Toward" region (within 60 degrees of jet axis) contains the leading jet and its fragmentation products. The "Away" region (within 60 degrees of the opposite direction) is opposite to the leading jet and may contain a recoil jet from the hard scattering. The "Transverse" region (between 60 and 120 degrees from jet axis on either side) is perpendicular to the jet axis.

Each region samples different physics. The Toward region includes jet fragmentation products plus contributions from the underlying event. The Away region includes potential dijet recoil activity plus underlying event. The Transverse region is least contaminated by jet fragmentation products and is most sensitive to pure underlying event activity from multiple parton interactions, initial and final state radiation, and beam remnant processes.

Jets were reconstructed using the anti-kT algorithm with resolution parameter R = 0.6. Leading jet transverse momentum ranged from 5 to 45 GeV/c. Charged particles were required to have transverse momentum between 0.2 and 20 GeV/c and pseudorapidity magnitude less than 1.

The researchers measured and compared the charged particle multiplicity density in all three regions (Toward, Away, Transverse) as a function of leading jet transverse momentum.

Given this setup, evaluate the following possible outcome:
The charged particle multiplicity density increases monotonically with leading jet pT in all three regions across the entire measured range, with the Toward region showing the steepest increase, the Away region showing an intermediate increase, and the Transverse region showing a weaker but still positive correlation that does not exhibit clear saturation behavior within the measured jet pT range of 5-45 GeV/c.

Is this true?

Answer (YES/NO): NO